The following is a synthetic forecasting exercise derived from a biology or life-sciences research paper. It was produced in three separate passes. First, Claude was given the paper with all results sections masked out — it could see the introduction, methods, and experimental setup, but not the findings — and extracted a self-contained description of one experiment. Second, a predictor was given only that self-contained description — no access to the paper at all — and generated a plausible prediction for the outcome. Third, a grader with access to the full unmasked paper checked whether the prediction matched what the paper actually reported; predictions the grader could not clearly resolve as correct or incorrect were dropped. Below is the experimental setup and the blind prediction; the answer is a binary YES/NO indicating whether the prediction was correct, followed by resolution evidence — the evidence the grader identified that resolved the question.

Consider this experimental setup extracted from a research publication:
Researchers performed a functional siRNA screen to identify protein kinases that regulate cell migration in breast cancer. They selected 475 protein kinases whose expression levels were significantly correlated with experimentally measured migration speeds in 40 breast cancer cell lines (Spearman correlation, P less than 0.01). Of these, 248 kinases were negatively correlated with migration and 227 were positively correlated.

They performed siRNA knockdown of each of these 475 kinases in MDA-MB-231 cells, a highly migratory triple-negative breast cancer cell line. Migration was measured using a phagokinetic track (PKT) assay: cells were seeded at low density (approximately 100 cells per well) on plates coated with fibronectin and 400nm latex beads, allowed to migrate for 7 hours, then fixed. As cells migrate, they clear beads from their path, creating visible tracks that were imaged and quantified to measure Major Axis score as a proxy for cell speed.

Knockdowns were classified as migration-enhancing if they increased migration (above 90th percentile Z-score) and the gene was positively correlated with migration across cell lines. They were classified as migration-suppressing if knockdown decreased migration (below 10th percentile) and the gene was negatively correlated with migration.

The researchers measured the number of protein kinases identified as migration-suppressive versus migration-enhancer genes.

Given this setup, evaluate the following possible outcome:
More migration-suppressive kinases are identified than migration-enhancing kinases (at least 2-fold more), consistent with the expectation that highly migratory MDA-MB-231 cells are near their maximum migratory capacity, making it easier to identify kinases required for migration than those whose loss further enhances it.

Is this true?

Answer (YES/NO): NO